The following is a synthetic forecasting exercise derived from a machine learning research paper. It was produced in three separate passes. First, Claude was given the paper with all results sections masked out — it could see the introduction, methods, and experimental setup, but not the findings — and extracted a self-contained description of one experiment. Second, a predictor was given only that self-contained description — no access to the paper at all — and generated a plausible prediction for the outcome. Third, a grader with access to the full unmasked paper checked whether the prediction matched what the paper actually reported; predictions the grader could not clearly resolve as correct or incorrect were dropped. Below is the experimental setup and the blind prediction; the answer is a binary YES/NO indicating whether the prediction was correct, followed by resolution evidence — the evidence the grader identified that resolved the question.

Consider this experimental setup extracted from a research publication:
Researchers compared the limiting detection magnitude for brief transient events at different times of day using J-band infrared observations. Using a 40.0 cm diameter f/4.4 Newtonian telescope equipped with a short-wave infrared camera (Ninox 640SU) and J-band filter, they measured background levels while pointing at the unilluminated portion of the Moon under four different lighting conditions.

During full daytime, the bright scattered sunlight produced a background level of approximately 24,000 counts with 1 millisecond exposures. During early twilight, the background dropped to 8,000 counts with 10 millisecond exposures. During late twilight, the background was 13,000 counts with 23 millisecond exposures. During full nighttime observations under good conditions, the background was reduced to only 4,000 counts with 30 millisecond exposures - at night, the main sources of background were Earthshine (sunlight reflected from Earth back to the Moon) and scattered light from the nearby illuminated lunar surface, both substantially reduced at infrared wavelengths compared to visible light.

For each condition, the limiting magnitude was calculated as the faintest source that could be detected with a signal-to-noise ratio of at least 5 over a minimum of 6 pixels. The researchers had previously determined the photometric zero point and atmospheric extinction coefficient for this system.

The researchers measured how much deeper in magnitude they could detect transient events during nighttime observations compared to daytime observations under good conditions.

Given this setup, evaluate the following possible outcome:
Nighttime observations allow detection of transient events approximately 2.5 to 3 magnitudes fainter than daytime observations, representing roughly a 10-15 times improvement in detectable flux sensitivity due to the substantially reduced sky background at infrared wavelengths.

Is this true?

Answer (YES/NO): NO